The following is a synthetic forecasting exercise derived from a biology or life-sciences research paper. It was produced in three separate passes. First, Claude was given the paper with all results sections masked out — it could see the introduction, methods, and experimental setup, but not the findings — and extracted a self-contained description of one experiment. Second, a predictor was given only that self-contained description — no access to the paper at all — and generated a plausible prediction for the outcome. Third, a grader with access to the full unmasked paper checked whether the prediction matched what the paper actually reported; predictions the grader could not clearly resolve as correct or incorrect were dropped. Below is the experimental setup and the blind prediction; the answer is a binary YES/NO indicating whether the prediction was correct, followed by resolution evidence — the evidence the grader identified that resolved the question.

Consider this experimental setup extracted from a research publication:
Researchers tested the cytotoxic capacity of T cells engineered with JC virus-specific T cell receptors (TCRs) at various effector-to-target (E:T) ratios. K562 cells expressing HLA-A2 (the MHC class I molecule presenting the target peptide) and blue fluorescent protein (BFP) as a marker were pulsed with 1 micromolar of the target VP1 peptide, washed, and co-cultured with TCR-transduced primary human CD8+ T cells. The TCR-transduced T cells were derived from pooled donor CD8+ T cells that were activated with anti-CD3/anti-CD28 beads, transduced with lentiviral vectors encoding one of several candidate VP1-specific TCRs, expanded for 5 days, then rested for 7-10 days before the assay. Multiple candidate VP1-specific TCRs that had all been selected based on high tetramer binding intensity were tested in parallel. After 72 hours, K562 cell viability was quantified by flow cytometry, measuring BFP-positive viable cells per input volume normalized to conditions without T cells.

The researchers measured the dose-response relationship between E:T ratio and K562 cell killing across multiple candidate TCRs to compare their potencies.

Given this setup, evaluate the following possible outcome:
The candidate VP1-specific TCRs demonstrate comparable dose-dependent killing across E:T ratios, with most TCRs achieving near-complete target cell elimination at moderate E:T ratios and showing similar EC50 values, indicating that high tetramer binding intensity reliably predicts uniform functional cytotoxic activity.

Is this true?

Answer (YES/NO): NO